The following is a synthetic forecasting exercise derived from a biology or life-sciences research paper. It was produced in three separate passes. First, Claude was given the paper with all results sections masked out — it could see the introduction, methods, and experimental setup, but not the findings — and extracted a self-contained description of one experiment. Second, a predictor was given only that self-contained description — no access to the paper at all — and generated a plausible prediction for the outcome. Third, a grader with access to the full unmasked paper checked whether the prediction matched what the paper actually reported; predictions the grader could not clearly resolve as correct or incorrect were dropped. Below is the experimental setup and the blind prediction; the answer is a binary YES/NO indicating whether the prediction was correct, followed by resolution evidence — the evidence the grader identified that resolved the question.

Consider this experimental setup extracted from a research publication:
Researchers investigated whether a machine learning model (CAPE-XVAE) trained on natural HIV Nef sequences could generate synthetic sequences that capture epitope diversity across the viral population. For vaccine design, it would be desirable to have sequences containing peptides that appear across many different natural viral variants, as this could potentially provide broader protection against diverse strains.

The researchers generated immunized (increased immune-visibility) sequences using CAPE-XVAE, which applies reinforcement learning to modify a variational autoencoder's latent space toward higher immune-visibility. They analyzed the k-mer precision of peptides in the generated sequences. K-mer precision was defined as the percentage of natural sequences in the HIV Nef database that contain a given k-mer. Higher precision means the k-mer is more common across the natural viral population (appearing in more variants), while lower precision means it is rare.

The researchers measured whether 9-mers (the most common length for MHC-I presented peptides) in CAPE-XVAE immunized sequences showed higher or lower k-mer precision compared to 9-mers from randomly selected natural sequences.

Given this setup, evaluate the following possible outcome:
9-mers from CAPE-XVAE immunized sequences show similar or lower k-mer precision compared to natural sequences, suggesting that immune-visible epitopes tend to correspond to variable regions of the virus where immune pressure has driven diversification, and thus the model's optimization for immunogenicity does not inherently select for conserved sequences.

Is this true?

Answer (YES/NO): NO